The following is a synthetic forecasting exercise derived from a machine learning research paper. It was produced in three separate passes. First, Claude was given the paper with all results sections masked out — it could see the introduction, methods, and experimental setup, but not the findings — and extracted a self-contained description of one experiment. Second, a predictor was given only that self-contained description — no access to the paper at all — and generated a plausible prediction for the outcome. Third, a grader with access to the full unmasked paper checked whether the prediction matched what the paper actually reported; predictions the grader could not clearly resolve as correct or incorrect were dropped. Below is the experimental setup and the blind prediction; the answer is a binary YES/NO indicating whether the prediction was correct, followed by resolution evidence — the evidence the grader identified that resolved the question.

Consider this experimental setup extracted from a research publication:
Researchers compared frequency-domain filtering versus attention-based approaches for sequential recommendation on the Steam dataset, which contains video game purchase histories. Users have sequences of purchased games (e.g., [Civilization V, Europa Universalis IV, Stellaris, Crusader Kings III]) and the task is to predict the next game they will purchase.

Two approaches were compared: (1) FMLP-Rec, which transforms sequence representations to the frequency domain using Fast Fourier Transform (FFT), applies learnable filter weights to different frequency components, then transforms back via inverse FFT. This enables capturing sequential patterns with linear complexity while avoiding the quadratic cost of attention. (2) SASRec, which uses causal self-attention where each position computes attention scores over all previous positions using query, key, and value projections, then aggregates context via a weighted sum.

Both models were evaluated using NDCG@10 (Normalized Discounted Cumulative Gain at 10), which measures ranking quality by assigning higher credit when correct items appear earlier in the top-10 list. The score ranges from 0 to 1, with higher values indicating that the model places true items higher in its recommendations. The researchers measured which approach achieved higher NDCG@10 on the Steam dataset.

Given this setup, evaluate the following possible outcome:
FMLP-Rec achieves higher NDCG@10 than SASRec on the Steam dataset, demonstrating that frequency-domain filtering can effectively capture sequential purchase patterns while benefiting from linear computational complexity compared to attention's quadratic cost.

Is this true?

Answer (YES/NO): NO